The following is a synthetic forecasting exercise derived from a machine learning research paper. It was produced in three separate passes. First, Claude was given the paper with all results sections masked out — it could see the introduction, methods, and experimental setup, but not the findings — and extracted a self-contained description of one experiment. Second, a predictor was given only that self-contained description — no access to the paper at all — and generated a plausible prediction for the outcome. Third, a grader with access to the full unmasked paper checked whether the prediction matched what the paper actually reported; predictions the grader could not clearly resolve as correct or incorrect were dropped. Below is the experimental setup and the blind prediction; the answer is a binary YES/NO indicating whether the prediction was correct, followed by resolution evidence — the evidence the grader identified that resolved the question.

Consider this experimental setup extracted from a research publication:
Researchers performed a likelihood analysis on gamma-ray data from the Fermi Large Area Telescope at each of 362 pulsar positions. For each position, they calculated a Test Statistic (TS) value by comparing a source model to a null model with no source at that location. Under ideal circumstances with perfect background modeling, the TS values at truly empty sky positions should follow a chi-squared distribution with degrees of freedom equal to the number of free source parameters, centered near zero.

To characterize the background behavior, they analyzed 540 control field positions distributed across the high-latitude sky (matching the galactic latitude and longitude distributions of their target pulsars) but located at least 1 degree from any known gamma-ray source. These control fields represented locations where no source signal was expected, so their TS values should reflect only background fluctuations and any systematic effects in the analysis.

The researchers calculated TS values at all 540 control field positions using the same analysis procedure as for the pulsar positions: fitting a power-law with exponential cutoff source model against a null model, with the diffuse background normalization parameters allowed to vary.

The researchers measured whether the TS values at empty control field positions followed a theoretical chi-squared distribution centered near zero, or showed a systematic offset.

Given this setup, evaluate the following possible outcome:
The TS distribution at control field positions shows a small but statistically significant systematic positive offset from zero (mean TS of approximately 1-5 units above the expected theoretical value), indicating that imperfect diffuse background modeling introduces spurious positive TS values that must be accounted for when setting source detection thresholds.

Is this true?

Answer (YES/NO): YES